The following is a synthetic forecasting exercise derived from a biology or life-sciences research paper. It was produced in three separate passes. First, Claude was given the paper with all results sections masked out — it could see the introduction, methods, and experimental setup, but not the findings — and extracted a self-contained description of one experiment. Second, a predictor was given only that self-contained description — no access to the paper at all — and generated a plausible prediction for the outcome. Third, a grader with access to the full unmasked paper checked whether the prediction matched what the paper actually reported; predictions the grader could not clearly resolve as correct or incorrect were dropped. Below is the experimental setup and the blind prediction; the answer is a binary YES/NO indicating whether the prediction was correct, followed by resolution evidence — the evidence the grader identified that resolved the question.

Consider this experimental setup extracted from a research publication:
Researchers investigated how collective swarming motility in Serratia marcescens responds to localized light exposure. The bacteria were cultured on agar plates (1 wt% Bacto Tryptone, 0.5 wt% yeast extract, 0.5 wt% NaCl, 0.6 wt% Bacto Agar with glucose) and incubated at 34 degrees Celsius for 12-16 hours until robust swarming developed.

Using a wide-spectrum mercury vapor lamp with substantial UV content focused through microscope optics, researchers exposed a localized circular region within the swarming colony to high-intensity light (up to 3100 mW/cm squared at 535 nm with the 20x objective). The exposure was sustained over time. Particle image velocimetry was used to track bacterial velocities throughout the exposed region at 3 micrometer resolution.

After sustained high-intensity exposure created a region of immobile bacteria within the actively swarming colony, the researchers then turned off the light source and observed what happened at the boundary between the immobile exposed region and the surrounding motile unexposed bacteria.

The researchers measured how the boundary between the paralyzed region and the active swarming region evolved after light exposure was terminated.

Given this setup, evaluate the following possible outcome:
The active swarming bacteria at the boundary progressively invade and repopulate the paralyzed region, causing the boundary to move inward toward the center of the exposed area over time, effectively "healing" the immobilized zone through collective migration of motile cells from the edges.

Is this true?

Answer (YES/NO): YES